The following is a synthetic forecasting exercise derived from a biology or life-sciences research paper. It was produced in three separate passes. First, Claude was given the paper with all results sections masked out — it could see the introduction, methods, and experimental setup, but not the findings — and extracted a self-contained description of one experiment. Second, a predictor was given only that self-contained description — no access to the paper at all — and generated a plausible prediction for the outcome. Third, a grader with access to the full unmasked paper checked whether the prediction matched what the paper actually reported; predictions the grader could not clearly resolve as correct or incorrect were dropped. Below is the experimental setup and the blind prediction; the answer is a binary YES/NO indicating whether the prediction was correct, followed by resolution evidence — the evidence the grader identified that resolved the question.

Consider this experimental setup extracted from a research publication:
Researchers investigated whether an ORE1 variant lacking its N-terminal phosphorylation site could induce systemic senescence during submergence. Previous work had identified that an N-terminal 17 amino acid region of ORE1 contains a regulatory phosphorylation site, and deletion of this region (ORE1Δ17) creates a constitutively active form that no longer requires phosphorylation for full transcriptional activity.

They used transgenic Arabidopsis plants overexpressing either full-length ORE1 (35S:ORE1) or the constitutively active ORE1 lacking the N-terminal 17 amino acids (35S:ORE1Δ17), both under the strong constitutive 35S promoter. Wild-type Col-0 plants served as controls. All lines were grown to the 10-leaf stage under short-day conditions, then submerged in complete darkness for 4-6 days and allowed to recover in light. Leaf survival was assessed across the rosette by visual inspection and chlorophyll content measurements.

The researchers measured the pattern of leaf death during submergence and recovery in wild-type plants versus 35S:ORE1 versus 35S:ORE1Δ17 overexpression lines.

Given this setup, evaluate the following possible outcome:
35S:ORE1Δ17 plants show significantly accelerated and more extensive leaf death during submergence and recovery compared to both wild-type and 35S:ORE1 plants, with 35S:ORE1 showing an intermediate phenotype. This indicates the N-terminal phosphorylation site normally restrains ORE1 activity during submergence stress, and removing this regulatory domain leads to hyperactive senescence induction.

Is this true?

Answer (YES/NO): NO